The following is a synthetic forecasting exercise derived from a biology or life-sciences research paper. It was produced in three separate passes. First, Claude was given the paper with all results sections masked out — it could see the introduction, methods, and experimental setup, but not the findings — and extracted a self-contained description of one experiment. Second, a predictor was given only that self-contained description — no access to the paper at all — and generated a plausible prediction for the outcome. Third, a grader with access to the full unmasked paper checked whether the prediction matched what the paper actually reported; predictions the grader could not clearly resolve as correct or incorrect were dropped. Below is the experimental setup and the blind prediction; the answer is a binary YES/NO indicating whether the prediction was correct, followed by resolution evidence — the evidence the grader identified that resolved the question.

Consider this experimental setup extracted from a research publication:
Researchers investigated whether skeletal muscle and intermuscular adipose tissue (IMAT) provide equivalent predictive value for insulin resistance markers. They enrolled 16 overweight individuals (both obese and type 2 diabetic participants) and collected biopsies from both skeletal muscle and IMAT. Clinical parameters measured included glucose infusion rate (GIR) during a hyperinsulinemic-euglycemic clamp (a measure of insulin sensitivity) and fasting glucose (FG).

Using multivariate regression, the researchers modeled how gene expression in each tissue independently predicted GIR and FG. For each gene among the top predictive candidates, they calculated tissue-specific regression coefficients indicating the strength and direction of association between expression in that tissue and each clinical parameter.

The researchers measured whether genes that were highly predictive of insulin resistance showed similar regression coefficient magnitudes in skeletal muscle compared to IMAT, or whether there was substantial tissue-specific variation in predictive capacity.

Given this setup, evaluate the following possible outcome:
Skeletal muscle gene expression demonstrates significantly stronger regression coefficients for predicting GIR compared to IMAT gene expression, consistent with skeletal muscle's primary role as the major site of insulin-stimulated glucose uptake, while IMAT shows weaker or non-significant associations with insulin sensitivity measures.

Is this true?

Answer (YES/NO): YES